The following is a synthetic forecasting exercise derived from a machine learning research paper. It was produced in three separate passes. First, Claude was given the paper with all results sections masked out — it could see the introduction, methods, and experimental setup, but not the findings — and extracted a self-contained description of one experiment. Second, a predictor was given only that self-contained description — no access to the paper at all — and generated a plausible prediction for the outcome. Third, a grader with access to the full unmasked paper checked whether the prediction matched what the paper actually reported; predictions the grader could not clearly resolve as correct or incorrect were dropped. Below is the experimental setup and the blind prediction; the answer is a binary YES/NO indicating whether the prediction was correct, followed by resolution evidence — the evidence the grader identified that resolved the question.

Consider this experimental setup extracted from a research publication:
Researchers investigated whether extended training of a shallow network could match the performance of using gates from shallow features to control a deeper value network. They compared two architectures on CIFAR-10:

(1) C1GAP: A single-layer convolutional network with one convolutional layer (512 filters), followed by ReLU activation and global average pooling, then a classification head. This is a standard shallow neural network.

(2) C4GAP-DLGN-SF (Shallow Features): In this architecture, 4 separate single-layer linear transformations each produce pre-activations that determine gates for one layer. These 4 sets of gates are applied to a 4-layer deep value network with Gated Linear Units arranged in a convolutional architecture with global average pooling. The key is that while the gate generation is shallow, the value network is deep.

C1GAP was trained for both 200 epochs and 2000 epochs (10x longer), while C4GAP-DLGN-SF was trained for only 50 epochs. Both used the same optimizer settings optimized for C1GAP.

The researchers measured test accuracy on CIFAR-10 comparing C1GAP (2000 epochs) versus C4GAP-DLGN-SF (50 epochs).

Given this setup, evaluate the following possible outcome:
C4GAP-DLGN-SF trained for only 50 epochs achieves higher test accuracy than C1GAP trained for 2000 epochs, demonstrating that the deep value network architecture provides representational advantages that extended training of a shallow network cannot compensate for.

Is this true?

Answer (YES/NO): YES